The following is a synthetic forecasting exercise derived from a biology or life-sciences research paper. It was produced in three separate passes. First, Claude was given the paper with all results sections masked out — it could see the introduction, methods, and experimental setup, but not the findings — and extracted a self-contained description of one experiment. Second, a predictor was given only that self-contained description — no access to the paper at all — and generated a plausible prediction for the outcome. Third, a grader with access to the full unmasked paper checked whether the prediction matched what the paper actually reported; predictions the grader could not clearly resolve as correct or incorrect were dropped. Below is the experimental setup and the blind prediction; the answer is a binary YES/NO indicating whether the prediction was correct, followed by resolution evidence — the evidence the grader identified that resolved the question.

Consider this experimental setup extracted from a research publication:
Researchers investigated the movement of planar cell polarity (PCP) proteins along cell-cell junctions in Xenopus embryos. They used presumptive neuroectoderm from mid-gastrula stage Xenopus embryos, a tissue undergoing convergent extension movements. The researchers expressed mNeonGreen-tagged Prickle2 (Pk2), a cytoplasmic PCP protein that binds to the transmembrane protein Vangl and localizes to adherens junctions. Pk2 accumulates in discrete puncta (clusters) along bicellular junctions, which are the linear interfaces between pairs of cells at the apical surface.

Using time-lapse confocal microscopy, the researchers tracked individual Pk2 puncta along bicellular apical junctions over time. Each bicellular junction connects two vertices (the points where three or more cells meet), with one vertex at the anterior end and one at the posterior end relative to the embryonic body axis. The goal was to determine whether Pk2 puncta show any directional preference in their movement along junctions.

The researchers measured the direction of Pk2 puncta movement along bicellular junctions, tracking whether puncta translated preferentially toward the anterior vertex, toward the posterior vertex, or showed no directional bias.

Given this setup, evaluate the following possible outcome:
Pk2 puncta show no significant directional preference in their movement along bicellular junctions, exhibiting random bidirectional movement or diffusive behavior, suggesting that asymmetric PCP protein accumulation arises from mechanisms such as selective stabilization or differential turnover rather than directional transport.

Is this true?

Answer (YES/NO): NO